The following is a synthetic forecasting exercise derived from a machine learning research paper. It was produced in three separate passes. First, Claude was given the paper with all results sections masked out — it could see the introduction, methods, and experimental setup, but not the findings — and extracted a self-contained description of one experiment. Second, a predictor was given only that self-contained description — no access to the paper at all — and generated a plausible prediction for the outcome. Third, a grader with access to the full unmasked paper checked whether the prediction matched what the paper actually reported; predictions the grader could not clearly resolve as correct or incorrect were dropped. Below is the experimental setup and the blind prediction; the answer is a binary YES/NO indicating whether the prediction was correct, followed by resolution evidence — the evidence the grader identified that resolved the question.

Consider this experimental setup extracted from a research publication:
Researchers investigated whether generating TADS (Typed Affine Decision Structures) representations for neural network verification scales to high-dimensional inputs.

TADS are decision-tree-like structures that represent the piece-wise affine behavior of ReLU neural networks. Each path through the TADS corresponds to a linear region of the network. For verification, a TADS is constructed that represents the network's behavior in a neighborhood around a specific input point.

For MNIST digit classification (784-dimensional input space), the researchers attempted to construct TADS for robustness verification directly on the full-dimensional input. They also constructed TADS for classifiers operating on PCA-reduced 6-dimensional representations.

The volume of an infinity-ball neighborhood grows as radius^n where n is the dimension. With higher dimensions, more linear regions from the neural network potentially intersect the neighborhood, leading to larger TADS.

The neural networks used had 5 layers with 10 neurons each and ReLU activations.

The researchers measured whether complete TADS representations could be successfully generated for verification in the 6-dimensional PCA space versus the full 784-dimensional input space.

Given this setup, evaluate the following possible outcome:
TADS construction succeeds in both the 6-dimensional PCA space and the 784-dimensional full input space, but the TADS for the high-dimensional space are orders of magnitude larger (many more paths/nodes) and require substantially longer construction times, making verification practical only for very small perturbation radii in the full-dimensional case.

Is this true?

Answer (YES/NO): NO